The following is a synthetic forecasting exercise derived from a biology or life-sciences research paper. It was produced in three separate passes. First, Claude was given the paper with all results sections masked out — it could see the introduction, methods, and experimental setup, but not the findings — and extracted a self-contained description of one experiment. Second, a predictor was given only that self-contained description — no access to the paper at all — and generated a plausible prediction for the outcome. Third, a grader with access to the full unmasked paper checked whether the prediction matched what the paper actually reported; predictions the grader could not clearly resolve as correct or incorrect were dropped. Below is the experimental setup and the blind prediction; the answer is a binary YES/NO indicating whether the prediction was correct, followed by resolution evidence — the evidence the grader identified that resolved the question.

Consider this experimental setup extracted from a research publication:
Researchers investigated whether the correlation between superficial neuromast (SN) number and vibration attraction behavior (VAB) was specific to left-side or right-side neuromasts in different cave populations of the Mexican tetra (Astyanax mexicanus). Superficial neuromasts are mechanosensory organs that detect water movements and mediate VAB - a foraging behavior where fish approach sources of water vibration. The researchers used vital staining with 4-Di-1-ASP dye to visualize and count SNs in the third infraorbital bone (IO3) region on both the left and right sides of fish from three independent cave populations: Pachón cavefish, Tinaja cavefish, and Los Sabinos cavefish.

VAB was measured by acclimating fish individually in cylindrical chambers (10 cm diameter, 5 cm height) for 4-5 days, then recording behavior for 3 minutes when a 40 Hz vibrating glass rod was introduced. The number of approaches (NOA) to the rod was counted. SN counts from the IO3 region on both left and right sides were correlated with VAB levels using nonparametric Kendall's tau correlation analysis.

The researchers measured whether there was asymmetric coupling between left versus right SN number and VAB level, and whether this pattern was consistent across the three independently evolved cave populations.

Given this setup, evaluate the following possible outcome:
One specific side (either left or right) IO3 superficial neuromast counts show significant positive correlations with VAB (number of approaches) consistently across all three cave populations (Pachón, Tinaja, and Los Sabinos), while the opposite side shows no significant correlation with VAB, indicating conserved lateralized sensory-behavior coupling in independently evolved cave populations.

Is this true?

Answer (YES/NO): NO